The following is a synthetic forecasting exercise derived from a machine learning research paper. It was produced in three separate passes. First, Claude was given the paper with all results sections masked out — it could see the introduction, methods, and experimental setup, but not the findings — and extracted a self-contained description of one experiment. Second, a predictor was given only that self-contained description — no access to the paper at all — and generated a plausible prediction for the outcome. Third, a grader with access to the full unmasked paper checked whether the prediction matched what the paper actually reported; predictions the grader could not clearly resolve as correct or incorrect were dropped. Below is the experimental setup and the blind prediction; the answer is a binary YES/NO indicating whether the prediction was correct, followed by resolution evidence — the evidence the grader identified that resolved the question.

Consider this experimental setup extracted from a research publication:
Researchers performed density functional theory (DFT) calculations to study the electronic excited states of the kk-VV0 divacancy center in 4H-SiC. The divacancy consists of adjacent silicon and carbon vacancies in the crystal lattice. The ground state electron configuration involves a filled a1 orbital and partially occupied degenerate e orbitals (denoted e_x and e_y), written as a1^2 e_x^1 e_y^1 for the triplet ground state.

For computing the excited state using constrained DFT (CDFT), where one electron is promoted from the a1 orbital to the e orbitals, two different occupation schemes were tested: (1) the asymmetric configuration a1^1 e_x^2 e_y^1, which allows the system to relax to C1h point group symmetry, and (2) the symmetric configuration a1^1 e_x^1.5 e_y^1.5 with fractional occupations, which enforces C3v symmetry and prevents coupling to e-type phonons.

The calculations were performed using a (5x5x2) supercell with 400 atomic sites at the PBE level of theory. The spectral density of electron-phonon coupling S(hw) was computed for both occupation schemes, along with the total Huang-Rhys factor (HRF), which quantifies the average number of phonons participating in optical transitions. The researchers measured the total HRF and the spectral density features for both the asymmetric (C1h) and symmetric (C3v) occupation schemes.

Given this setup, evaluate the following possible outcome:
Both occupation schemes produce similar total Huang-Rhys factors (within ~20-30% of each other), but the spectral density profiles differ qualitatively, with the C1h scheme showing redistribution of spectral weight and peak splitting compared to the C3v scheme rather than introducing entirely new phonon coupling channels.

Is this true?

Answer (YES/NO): NO